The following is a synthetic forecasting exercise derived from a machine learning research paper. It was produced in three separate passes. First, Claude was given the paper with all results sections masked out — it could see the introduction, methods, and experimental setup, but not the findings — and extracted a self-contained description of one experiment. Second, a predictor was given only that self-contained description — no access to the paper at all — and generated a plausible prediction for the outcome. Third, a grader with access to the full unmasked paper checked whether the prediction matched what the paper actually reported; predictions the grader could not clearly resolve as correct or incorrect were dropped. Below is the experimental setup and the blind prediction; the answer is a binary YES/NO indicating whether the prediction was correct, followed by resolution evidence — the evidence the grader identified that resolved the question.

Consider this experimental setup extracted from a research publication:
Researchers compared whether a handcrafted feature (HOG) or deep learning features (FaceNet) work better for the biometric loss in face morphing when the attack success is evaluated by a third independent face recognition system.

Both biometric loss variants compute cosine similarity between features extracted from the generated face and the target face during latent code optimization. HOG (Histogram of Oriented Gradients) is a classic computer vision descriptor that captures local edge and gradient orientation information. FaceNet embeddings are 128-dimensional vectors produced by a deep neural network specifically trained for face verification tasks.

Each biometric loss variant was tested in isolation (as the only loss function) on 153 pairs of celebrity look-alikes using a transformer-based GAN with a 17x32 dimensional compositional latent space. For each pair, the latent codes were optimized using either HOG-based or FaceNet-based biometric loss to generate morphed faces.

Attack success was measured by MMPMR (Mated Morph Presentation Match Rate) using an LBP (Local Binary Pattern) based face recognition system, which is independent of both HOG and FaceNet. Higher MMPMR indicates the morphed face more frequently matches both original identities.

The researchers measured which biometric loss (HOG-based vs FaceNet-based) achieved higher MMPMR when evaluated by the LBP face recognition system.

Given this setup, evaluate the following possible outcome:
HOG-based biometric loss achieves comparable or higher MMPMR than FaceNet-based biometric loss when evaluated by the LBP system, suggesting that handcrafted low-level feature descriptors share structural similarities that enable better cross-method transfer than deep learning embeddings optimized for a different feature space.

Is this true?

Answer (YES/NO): YES